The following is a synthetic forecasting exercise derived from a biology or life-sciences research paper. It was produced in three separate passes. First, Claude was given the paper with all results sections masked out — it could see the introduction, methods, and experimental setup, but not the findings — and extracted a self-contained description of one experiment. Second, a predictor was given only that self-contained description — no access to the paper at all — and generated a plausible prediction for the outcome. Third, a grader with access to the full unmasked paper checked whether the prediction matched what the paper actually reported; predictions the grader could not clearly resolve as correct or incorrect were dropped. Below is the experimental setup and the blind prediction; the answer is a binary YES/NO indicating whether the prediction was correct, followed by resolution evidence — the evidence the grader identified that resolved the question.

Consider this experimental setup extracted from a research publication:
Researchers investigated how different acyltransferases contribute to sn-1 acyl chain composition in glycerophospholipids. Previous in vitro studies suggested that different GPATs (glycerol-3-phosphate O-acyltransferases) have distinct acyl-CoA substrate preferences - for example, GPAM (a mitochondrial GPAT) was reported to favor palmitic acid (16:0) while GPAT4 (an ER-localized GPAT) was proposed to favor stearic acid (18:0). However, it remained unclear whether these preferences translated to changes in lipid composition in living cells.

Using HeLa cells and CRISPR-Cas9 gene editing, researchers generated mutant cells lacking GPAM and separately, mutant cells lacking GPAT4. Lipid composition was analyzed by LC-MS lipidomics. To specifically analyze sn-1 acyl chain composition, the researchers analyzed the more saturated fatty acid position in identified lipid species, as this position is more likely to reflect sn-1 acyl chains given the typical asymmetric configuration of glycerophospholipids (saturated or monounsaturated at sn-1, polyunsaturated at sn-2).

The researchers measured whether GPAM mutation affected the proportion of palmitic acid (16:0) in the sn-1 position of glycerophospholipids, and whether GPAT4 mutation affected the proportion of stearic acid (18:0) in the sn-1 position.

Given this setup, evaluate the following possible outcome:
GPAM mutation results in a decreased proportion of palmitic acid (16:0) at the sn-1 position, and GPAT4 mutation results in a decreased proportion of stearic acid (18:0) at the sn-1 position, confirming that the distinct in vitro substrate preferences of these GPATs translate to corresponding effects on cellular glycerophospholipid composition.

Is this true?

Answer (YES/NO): YES